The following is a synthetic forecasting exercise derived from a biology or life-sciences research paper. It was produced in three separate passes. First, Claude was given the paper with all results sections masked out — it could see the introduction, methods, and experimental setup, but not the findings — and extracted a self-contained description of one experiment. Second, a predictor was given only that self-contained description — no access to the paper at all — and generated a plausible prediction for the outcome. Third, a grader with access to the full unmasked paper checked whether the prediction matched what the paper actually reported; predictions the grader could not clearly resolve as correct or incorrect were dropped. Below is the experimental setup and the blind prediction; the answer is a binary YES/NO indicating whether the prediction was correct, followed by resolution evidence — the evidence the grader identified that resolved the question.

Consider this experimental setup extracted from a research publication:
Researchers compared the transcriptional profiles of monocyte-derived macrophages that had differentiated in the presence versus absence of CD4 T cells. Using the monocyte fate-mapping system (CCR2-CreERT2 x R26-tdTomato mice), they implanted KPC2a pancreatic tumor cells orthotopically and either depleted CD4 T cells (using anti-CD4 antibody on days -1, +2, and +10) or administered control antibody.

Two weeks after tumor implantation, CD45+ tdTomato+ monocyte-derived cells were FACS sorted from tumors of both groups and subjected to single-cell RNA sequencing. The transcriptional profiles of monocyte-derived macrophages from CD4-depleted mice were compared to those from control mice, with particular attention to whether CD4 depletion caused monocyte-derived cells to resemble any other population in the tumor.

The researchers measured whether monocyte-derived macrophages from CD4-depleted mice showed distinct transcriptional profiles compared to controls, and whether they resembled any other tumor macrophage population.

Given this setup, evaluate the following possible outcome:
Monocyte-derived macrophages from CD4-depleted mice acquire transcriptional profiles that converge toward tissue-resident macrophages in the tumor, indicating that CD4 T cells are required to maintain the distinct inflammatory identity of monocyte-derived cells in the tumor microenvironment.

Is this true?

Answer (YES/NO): YES